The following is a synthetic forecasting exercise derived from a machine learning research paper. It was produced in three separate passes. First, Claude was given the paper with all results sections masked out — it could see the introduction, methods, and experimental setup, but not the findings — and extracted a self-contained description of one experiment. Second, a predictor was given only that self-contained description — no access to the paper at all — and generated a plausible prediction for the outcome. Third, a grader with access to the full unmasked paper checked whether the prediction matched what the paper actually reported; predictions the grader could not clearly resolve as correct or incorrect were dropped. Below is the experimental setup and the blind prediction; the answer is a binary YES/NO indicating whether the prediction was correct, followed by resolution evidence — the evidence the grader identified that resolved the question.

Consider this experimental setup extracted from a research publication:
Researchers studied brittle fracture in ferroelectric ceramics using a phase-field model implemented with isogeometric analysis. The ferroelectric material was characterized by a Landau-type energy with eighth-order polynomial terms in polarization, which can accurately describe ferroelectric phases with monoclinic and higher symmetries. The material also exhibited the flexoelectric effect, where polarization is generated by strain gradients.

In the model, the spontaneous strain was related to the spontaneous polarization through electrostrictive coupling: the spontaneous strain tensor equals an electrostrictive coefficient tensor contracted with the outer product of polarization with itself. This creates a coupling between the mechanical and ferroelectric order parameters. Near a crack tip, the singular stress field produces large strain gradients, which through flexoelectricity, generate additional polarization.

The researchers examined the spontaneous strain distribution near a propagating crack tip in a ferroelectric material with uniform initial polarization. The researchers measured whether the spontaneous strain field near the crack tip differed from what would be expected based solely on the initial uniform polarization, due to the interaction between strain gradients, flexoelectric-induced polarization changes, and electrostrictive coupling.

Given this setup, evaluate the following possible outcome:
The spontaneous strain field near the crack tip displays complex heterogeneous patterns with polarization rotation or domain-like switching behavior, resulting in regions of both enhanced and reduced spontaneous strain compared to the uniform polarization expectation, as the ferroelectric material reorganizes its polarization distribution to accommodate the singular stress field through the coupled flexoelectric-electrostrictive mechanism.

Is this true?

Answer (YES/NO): NO